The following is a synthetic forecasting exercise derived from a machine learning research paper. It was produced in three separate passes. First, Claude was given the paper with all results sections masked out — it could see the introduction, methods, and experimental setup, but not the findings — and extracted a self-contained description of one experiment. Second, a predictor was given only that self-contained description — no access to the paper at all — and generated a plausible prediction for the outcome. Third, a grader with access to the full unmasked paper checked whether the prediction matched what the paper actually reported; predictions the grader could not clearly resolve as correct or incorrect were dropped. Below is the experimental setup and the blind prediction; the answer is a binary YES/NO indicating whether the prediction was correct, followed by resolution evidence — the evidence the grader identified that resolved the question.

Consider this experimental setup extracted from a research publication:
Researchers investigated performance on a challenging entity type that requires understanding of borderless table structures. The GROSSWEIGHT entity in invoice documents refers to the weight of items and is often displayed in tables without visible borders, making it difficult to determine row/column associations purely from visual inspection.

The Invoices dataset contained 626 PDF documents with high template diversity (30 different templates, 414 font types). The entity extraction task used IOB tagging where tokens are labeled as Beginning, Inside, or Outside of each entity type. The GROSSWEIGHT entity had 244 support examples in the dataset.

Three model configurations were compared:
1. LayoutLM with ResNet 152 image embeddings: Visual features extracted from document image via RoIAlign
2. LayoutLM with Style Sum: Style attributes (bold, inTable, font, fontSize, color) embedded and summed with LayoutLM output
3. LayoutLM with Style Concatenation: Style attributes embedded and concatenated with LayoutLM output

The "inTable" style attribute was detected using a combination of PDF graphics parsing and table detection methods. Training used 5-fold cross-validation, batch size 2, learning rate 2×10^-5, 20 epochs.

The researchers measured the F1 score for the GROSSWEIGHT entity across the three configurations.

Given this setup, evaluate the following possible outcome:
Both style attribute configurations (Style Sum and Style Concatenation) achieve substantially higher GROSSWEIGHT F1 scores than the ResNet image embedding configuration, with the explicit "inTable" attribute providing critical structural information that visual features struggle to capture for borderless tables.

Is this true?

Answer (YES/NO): NO